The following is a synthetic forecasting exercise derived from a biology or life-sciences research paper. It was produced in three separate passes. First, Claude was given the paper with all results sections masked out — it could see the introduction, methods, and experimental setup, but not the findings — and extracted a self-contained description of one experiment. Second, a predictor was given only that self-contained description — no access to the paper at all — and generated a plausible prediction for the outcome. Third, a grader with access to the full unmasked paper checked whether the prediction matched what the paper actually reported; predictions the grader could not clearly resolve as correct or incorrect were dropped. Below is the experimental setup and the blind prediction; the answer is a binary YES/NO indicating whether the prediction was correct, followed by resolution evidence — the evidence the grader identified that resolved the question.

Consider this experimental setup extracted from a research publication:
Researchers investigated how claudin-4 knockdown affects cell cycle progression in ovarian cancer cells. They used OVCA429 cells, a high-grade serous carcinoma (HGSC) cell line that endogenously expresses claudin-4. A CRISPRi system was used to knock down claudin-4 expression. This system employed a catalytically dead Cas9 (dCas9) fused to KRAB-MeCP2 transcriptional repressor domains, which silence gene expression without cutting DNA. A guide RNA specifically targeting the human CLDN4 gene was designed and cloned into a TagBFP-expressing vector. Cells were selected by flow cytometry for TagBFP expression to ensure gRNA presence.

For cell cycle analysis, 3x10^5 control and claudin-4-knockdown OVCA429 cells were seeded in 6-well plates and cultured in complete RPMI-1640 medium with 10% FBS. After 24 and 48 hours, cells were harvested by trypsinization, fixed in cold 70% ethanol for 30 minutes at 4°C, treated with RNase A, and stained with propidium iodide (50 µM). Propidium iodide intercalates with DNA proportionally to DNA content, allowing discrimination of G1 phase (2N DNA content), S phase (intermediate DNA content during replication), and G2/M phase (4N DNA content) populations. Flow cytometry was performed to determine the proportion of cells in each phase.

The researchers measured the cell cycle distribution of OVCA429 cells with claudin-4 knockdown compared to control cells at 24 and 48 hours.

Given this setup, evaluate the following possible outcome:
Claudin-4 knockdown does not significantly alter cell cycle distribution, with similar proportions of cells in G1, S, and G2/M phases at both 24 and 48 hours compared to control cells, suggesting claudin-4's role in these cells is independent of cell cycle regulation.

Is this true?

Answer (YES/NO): NO